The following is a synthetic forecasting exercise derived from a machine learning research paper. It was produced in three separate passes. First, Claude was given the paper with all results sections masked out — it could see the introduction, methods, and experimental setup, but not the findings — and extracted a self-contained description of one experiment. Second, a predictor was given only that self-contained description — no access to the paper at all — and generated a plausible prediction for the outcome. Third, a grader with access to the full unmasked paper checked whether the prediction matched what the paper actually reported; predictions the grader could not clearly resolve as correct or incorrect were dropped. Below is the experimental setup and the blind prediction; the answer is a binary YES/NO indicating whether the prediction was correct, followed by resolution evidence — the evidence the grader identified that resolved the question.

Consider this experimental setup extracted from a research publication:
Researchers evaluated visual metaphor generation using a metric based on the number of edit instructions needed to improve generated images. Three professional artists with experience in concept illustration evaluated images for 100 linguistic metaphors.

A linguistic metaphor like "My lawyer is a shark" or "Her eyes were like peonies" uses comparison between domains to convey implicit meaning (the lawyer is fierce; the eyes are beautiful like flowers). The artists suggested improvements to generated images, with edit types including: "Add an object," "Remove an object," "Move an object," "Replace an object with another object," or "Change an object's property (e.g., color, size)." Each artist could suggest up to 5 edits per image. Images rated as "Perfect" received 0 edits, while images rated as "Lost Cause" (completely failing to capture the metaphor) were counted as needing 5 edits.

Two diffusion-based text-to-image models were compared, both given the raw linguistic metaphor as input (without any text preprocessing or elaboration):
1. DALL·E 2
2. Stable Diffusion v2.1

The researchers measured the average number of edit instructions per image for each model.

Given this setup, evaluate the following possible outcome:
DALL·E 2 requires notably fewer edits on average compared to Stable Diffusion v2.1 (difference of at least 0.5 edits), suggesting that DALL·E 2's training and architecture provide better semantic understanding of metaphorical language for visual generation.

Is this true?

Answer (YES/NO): YES